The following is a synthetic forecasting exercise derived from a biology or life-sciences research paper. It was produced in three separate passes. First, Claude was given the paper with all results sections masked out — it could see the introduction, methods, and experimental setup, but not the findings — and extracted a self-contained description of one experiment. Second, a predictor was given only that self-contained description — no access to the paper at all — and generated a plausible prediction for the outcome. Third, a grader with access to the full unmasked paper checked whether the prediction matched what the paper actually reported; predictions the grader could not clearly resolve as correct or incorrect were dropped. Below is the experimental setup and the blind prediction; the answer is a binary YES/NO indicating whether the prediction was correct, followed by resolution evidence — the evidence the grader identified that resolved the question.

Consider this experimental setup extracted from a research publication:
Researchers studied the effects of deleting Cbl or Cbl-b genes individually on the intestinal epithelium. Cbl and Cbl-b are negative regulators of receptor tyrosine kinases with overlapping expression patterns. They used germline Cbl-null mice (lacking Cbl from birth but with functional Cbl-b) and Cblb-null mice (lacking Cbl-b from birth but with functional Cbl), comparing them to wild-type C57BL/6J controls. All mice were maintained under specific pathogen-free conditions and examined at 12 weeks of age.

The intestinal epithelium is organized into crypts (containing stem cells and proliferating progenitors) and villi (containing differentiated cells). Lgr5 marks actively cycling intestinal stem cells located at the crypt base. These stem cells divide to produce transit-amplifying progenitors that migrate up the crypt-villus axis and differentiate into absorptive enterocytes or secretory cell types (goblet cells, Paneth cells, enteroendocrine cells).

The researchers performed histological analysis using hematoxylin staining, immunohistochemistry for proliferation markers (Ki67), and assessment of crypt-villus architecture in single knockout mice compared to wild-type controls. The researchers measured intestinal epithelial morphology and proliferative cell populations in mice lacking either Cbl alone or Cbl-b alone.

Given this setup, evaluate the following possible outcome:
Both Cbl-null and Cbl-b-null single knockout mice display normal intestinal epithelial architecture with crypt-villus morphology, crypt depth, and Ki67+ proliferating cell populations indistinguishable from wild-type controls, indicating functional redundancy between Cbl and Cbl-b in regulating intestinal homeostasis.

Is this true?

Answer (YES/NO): NO